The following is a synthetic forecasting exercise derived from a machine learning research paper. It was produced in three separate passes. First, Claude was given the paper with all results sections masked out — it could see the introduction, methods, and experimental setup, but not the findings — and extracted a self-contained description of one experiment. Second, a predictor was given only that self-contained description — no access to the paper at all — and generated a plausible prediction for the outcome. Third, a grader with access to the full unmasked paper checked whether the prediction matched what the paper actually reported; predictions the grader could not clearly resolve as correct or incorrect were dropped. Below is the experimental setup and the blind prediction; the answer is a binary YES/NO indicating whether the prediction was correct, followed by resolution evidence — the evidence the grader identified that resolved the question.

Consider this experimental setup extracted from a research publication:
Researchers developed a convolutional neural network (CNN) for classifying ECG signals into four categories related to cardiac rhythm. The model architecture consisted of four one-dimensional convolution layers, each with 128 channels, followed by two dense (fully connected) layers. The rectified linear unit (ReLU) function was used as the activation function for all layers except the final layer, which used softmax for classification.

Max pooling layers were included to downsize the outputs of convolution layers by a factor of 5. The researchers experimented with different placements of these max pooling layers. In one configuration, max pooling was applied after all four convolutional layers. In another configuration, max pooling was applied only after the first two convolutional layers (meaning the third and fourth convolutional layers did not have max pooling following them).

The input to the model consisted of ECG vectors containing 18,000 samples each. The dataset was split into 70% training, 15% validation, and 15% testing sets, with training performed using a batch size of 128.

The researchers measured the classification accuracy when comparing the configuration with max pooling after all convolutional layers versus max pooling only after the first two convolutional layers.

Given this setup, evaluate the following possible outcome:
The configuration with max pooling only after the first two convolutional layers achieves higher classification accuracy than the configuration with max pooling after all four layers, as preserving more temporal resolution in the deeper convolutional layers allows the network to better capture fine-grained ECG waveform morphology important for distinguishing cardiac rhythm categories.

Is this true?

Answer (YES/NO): YES